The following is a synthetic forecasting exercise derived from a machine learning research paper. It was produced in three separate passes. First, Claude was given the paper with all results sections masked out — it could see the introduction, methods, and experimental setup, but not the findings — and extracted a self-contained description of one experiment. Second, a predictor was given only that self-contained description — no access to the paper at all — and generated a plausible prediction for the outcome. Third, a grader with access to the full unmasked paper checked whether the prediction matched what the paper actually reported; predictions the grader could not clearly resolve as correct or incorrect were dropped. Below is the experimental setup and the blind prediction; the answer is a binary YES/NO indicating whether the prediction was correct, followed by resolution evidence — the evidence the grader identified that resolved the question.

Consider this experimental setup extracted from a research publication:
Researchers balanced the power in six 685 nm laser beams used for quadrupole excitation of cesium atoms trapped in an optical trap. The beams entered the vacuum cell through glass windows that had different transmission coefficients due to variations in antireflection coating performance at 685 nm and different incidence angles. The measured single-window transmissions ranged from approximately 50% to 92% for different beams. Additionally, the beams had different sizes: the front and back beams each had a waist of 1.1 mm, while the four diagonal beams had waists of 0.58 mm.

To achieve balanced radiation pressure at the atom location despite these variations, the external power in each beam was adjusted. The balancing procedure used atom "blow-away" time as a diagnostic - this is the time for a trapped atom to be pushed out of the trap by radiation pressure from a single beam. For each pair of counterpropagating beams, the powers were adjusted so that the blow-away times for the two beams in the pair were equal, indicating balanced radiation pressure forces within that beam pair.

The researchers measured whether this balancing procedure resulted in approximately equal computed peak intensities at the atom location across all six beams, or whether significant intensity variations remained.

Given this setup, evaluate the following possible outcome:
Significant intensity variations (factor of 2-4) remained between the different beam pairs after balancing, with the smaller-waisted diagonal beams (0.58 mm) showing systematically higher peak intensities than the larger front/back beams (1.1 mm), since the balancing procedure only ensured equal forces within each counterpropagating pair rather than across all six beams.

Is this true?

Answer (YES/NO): NO